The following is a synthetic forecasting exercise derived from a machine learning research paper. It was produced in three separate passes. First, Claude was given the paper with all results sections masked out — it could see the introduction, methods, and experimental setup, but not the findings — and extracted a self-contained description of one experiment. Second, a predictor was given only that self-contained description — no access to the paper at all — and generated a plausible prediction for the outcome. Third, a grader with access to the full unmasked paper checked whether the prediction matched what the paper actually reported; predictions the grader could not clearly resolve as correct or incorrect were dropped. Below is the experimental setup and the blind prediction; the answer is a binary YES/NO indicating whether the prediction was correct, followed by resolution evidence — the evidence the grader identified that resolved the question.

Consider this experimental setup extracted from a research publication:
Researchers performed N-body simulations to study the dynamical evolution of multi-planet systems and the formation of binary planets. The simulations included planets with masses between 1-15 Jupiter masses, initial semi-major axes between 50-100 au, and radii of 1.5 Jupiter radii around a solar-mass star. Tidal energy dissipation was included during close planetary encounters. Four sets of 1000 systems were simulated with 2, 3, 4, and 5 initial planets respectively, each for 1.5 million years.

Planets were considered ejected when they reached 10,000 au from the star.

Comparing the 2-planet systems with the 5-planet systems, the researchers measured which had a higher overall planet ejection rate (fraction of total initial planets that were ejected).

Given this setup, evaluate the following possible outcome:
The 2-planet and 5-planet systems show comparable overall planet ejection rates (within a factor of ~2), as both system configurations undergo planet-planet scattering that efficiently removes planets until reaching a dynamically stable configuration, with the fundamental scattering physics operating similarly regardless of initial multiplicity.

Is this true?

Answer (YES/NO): NO